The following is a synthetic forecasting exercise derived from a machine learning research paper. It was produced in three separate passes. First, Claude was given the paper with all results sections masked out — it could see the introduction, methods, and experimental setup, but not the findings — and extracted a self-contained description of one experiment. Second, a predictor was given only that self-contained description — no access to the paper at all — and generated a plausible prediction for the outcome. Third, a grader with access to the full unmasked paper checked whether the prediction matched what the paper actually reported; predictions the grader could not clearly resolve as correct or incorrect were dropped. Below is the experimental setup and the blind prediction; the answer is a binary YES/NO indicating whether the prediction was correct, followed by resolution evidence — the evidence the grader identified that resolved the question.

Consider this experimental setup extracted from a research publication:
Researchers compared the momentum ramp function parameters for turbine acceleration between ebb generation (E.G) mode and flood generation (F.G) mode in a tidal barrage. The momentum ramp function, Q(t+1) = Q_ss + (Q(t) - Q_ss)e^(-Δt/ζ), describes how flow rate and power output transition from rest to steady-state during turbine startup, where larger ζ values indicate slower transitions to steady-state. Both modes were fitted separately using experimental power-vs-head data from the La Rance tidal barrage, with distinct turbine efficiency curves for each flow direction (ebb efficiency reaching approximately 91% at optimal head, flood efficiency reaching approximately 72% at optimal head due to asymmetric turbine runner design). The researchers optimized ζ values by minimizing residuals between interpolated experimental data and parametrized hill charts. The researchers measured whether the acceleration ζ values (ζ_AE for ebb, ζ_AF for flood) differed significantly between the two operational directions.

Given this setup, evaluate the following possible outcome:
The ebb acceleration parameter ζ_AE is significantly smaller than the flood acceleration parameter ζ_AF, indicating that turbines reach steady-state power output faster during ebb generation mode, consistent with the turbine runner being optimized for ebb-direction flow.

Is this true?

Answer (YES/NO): NO